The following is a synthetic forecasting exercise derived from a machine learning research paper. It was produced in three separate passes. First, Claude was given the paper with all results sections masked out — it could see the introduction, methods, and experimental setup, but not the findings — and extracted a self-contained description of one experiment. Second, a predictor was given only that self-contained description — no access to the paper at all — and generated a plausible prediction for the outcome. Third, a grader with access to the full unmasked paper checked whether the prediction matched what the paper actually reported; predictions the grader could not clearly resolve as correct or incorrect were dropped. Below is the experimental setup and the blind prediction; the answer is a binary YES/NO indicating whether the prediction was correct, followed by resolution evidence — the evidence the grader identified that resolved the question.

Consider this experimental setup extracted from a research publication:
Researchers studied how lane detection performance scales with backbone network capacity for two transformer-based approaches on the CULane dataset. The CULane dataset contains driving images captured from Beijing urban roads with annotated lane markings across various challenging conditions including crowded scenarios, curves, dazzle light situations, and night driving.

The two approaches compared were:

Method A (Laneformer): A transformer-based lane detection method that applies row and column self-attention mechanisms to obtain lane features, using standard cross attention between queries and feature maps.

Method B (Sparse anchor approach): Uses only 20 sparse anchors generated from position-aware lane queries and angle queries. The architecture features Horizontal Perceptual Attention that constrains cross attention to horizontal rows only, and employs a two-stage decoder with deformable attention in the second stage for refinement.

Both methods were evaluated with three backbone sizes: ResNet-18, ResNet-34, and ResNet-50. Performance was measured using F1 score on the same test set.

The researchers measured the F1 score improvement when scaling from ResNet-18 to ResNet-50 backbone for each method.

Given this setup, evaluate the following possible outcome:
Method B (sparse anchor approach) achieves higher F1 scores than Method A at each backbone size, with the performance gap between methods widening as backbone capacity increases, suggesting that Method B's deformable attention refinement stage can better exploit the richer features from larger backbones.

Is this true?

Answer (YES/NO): NO